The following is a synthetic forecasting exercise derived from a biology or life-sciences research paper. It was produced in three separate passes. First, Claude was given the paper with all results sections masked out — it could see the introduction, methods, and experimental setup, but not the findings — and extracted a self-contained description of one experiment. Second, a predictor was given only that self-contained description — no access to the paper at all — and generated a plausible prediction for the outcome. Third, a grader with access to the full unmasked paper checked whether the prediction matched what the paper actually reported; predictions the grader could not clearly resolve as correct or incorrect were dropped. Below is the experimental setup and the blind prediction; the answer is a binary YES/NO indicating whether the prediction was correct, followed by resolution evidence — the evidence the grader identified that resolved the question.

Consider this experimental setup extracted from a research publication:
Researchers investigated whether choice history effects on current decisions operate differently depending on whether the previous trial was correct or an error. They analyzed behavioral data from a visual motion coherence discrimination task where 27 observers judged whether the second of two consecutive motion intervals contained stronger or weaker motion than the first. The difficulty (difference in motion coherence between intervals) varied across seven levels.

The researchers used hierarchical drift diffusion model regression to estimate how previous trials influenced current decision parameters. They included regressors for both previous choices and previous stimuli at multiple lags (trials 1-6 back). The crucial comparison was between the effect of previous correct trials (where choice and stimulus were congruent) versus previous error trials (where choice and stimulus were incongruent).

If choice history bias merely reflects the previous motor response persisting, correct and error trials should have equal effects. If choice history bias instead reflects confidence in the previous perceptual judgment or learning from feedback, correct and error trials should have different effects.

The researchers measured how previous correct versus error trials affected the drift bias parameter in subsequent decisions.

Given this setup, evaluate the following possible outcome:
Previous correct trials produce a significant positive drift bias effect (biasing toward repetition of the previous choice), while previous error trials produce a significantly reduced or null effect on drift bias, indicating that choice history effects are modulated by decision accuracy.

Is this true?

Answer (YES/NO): NO